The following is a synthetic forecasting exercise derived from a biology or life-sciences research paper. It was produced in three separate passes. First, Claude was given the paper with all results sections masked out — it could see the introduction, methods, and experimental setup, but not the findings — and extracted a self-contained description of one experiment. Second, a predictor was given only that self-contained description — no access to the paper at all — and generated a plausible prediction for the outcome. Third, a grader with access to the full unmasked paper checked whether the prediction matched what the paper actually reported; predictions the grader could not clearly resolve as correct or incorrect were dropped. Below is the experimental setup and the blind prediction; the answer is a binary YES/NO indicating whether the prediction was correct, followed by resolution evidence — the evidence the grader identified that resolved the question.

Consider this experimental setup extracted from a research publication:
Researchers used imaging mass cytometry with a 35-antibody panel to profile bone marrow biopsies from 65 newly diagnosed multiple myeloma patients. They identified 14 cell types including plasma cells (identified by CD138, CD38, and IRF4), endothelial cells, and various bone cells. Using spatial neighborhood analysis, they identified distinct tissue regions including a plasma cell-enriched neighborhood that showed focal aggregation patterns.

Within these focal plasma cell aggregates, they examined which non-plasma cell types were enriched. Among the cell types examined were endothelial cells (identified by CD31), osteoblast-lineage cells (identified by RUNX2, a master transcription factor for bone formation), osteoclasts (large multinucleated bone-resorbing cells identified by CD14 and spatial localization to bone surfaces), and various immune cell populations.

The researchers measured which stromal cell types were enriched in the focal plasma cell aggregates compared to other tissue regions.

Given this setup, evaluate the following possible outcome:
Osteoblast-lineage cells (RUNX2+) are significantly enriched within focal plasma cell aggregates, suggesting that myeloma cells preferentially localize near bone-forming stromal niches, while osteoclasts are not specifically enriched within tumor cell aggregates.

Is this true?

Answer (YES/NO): NO